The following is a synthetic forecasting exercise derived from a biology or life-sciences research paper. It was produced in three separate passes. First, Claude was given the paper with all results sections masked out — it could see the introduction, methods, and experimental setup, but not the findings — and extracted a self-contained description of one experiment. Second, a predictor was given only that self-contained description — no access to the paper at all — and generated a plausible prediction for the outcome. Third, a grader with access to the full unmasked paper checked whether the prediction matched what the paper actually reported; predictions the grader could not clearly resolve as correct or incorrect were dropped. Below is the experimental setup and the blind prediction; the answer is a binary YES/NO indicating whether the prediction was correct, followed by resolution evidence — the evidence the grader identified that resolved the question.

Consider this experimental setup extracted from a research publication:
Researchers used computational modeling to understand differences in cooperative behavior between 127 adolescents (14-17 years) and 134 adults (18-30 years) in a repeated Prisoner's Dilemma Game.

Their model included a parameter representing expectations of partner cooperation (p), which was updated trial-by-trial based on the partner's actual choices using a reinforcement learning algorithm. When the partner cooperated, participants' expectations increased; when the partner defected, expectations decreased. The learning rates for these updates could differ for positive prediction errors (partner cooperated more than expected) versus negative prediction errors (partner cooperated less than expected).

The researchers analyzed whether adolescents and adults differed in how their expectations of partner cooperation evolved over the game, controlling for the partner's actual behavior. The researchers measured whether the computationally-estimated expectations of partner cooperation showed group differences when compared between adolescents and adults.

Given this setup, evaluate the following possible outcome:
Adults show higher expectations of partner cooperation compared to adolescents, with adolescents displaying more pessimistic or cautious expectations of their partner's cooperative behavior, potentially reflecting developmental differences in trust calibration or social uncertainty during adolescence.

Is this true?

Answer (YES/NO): NO